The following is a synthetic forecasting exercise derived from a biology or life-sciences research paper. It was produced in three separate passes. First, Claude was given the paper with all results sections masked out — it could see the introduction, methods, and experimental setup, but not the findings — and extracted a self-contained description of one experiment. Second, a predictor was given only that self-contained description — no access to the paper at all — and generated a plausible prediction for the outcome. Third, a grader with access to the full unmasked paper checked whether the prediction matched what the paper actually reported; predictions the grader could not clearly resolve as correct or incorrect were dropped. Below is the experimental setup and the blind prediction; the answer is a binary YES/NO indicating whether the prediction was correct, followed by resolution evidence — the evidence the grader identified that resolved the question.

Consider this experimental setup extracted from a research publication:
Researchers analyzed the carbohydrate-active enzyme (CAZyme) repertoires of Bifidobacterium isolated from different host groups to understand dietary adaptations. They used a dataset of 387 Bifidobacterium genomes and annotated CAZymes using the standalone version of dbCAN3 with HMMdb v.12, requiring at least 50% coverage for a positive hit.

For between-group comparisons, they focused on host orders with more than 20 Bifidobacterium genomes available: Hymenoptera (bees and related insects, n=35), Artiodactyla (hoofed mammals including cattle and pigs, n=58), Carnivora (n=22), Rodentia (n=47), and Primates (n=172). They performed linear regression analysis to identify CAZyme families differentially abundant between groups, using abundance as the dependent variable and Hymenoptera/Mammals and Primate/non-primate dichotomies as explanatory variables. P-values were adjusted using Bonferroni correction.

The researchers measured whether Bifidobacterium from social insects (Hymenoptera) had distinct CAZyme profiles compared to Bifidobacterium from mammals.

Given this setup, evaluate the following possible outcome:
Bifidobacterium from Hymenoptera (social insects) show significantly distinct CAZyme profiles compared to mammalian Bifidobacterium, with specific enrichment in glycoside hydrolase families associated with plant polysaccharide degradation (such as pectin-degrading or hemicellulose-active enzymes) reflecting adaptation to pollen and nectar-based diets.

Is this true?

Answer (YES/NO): YES